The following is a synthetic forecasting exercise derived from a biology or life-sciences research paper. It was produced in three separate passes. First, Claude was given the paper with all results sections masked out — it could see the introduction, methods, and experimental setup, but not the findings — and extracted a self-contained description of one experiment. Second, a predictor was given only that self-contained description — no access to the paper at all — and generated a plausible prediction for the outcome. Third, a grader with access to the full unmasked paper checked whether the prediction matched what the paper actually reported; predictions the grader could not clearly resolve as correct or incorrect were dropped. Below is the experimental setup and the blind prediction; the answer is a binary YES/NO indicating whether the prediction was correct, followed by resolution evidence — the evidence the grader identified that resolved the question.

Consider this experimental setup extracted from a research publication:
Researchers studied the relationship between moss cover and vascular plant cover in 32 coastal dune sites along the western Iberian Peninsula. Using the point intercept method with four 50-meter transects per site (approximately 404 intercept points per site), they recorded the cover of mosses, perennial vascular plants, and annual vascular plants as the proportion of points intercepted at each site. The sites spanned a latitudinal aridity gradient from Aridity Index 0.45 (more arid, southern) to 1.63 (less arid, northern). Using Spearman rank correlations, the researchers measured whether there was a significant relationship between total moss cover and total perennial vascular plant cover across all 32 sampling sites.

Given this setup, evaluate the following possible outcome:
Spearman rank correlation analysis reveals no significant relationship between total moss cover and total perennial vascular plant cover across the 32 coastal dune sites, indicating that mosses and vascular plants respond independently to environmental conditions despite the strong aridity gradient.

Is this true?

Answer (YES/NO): YES